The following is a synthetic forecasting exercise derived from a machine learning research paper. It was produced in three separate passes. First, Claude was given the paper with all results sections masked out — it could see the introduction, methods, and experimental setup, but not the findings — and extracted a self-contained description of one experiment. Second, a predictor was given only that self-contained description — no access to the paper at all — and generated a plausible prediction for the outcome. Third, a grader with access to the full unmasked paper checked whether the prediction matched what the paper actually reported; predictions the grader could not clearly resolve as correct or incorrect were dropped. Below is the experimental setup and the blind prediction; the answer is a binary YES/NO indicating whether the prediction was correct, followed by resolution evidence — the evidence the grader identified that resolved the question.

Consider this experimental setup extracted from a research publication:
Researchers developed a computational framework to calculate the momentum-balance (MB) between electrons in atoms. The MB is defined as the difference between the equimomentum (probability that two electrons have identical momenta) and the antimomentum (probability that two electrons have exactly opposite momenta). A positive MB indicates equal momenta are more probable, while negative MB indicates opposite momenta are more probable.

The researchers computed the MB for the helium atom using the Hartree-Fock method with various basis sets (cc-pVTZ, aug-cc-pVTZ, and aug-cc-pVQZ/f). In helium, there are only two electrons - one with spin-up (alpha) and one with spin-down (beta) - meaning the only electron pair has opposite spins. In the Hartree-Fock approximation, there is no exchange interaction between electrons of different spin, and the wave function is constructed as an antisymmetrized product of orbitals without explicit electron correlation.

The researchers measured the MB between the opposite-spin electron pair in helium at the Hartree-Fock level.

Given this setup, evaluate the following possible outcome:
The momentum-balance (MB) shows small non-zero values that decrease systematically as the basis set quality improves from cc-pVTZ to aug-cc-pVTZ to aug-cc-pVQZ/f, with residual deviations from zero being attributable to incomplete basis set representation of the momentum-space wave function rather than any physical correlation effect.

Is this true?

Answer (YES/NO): NO